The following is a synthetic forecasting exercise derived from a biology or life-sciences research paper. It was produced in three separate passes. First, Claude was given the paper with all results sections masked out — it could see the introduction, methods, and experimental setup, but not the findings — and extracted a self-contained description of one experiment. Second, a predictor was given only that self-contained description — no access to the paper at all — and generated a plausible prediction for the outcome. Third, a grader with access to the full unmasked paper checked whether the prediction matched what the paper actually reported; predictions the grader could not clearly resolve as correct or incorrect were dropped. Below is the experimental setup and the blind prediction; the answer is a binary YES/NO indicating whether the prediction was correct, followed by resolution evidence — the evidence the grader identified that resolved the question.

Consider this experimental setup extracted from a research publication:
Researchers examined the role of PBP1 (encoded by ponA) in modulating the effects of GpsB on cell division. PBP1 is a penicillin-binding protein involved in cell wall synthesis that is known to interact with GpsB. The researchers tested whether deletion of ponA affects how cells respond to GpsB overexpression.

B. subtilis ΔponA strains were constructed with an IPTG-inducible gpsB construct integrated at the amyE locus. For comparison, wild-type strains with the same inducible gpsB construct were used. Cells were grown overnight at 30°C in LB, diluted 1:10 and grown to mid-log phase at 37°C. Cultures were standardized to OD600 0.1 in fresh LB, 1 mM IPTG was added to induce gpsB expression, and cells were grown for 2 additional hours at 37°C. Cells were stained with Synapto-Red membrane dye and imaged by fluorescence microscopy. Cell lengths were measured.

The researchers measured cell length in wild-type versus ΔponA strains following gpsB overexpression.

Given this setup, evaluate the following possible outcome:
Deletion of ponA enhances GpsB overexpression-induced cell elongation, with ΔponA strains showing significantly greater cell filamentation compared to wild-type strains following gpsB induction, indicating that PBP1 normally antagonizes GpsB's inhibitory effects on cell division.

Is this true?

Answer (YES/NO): YES